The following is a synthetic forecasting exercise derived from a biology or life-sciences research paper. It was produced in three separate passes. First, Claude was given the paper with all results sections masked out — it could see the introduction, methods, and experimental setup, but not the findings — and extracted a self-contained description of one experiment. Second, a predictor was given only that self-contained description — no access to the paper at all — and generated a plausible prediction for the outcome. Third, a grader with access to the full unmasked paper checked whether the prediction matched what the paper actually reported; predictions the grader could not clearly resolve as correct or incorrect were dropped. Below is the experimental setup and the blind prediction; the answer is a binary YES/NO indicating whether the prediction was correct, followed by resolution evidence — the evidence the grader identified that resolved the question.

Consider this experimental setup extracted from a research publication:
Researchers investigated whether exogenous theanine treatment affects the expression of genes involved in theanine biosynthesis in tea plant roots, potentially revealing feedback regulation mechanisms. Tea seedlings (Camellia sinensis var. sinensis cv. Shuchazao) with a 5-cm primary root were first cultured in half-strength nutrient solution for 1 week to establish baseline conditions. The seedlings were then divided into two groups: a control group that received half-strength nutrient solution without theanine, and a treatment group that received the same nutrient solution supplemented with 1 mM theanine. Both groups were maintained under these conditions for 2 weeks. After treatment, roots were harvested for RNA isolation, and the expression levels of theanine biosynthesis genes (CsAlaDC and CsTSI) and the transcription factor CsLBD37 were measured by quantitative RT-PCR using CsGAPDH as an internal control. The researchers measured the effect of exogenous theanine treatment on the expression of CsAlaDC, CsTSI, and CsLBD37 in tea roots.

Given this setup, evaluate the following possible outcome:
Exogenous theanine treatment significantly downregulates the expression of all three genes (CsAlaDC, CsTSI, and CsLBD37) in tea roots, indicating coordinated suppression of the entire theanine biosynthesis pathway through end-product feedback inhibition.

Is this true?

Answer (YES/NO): NO